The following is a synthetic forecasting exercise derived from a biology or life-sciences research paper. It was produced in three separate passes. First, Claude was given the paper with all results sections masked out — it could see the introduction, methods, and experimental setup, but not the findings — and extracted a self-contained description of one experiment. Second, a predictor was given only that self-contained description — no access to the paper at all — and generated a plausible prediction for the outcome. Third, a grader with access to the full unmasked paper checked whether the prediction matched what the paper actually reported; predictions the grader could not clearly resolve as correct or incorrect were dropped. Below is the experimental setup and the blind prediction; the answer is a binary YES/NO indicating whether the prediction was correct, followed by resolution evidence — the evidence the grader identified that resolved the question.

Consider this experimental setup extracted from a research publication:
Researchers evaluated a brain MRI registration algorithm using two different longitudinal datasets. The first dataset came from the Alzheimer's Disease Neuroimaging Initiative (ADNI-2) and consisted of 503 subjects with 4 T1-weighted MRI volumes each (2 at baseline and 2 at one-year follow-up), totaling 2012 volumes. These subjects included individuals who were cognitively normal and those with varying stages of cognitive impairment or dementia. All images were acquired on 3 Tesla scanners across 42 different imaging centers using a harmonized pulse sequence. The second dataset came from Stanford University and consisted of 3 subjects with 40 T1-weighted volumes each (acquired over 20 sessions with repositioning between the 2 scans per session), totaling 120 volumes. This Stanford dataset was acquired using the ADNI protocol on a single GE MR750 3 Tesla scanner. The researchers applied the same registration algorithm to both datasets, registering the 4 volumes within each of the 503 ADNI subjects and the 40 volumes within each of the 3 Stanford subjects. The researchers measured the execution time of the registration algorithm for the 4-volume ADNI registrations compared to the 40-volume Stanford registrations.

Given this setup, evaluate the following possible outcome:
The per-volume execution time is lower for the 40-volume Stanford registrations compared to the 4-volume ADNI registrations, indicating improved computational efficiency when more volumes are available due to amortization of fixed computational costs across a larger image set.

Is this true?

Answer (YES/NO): NO